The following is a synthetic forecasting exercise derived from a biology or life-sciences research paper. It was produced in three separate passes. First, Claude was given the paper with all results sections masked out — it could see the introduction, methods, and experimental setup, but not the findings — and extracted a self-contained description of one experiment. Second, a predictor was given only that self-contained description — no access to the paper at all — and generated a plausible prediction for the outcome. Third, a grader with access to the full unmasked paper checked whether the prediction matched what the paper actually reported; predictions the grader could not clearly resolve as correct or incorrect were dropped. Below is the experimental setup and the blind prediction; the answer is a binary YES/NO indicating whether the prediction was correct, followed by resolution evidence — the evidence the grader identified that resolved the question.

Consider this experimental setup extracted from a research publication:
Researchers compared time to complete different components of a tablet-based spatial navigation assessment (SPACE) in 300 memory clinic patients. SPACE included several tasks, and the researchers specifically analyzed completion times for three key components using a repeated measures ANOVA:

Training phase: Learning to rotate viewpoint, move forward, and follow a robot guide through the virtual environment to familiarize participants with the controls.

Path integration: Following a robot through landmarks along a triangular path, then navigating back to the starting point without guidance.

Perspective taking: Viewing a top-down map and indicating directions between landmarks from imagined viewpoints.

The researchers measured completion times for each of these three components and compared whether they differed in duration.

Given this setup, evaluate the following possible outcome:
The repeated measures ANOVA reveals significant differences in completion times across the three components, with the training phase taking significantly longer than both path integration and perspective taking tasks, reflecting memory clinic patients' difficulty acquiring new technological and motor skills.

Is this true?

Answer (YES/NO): NO